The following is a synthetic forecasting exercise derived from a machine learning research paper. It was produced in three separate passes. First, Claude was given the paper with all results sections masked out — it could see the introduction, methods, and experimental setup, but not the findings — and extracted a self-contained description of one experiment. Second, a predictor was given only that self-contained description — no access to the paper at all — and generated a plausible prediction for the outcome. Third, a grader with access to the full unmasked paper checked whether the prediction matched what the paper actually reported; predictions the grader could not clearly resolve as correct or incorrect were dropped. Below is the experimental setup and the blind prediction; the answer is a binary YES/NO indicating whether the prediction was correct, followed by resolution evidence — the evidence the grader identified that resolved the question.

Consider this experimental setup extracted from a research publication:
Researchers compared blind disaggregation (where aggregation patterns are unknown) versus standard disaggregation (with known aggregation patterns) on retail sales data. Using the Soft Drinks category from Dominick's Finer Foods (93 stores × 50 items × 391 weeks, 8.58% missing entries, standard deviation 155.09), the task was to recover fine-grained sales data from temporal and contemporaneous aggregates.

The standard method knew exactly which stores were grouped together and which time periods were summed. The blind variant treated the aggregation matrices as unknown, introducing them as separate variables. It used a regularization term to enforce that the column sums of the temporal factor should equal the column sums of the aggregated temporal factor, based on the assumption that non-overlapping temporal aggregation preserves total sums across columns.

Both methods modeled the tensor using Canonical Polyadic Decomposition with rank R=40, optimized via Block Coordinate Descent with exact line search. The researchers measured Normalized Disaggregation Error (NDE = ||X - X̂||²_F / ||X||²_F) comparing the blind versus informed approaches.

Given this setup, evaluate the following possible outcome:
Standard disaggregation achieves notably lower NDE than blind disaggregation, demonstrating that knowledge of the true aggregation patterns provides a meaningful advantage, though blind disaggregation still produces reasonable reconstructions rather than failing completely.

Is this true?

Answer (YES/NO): NO